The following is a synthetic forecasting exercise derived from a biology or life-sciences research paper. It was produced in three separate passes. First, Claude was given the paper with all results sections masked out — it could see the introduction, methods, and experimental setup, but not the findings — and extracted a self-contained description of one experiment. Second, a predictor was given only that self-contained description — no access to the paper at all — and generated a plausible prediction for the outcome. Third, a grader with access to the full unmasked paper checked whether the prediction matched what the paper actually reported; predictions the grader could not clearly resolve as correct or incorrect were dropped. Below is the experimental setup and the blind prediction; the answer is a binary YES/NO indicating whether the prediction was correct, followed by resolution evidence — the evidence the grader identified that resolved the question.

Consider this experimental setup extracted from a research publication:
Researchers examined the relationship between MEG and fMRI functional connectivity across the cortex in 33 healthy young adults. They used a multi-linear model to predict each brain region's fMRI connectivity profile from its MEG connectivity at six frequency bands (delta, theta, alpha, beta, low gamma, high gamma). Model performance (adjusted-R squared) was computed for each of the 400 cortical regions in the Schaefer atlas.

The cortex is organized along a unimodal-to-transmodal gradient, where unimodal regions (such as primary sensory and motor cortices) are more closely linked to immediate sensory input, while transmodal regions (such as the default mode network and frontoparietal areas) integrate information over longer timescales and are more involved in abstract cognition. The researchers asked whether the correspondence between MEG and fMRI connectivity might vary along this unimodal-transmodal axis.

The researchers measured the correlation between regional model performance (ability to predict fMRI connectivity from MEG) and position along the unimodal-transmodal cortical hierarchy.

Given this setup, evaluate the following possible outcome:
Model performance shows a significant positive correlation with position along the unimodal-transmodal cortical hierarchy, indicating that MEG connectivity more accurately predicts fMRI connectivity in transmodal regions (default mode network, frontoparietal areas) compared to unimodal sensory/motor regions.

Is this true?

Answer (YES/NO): NO